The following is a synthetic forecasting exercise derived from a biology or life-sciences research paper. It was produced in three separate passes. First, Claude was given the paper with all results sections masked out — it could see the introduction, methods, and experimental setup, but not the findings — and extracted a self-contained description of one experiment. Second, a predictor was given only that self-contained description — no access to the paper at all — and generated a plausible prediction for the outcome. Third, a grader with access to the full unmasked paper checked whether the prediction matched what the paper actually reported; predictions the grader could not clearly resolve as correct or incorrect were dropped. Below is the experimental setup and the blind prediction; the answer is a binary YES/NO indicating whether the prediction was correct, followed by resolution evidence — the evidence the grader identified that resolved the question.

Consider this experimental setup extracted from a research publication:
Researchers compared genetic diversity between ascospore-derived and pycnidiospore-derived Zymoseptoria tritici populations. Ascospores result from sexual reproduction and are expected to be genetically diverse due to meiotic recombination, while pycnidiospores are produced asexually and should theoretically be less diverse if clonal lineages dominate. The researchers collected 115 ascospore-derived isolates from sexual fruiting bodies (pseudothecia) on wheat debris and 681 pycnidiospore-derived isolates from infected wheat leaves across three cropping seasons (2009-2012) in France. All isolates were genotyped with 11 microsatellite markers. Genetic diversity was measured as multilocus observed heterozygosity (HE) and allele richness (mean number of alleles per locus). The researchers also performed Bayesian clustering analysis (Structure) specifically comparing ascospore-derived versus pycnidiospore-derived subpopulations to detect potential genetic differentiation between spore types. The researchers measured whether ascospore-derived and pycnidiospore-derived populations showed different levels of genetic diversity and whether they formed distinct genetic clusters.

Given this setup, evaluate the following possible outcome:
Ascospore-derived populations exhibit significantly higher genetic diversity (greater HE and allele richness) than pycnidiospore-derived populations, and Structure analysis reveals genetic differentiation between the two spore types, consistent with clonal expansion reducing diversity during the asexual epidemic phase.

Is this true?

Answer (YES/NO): NO